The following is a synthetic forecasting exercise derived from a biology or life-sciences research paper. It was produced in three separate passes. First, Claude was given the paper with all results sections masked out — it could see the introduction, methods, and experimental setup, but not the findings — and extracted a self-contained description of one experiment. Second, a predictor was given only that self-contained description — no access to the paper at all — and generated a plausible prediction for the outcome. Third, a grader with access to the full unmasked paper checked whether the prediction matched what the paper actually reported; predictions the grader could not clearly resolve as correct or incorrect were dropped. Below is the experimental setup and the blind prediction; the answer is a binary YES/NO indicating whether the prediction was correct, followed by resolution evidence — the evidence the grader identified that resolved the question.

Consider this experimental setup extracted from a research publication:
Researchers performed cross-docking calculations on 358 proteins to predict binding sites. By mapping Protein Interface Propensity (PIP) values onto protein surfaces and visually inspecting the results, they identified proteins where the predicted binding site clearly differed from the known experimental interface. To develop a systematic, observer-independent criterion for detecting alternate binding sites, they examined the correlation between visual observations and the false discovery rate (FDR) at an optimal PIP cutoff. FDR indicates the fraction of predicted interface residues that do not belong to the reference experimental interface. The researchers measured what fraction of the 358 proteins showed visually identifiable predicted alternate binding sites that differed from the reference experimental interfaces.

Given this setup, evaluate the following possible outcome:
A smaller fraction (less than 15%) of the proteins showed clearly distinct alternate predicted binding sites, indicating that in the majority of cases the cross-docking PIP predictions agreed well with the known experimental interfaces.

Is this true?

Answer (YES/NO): NO